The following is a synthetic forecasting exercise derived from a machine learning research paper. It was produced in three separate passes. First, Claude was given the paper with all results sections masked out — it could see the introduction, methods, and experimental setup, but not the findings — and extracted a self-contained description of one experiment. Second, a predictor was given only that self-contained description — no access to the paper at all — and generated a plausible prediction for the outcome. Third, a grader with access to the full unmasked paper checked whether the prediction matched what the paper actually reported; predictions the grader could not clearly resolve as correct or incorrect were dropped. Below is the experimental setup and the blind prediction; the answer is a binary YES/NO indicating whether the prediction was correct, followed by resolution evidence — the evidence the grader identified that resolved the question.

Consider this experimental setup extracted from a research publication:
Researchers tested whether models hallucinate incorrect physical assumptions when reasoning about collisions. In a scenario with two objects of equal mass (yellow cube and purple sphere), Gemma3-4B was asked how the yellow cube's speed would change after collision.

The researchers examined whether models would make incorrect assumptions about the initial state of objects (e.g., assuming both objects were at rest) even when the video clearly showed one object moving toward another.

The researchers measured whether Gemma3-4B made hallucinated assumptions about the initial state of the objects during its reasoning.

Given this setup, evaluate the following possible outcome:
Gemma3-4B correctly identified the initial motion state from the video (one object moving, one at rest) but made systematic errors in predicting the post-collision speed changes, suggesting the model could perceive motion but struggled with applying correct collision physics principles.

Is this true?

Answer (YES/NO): NO